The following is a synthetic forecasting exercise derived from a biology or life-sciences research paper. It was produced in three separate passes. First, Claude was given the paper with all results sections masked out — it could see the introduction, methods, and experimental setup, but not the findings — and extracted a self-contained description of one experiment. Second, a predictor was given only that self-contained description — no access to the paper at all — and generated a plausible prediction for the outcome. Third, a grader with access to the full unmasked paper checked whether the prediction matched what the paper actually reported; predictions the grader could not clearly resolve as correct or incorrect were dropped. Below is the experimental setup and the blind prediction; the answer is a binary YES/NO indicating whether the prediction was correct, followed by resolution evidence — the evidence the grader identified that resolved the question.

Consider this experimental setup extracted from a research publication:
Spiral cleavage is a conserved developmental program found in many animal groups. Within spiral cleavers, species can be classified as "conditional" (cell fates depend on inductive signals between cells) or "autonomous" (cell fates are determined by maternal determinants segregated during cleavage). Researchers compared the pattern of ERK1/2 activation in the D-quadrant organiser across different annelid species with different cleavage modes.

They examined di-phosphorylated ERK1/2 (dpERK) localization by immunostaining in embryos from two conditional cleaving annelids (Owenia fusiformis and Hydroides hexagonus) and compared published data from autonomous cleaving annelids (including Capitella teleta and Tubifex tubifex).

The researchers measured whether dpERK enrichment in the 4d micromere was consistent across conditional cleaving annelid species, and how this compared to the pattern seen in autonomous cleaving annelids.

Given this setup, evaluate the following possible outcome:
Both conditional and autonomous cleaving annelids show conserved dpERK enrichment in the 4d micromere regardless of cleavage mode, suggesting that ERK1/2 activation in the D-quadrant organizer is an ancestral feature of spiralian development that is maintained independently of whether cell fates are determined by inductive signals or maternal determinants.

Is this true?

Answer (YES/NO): NO